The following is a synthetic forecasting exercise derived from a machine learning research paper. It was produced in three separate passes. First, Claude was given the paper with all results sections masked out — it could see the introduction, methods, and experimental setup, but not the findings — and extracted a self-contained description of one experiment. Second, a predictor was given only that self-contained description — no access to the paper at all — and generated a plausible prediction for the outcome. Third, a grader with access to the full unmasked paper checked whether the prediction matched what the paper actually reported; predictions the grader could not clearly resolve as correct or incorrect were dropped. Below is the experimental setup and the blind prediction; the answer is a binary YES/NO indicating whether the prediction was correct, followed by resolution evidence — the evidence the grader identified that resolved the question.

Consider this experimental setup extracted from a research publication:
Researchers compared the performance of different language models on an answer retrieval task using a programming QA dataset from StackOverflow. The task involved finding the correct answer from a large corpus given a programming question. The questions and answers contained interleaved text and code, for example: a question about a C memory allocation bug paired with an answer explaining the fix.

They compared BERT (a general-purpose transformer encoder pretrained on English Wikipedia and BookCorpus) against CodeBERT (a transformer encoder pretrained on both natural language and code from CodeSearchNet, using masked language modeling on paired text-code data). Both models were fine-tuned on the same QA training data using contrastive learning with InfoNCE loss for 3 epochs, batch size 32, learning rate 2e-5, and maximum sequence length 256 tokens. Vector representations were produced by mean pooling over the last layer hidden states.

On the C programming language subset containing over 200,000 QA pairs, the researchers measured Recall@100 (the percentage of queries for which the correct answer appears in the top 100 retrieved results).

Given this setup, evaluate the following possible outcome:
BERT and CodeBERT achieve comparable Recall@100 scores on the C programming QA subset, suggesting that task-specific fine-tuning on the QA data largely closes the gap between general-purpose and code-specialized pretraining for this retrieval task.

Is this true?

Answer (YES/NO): NO